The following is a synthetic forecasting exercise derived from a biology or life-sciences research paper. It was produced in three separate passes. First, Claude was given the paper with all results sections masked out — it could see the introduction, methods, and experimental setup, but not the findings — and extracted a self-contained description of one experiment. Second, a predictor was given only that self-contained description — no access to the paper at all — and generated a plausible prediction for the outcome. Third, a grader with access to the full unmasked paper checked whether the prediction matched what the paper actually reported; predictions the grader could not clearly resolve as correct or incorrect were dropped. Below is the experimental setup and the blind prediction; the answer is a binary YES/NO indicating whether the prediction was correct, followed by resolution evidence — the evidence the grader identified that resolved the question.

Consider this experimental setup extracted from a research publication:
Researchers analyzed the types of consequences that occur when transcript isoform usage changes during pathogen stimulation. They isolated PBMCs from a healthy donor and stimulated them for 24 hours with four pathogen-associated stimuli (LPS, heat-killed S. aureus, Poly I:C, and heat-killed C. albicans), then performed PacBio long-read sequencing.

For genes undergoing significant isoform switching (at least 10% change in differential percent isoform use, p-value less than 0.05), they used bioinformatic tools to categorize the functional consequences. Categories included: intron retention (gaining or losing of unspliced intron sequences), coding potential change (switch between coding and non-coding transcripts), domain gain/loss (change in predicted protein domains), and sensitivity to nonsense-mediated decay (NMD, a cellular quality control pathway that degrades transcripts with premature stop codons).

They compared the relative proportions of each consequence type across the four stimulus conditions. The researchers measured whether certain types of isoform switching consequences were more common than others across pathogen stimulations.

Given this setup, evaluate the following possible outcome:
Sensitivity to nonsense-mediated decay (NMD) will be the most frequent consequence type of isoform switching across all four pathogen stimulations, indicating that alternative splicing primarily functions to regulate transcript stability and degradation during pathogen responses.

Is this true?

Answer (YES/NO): NO